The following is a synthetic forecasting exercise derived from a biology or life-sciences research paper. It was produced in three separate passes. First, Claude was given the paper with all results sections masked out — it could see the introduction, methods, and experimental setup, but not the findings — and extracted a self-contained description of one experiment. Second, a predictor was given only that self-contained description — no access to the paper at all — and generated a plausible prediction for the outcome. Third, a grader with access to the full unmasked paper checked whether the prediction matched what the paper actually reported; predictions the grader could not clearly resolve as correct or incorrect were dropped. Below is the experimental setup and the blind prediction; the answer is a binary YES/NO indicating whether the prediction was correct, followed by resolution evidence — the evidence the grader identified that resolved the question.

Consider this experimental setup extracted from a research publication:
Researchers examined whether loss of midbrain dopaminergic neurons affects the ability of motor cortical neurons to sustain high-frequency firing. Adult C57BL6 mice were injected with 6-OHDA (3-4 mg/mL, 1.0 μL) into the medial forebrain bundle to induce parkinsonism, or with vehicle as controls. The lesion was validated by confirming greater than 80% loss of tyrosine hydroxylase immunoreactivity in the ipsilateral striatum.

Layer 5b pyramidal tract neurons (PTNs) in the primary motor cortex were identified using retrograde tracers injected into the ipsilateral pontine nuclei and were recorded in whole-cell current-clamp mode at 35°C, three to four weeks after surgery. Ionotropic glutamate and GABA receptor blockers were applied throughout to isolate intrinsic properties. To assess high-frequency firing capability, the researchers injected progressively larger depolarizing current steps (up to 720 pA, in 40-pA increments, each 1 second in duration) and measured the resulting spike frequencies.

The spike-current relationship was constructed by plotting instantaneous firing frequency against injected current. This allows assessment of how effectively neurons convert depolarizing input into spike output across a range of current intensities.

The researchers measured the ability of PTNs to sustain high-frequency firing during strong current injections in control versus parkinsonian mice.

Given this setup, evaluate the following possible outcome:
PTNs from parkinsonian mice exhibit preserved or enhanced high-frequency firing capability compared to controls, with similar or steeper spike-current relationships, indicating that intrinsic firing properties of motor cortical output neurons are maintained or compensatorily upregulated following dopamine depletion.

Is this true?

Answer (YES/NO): NO